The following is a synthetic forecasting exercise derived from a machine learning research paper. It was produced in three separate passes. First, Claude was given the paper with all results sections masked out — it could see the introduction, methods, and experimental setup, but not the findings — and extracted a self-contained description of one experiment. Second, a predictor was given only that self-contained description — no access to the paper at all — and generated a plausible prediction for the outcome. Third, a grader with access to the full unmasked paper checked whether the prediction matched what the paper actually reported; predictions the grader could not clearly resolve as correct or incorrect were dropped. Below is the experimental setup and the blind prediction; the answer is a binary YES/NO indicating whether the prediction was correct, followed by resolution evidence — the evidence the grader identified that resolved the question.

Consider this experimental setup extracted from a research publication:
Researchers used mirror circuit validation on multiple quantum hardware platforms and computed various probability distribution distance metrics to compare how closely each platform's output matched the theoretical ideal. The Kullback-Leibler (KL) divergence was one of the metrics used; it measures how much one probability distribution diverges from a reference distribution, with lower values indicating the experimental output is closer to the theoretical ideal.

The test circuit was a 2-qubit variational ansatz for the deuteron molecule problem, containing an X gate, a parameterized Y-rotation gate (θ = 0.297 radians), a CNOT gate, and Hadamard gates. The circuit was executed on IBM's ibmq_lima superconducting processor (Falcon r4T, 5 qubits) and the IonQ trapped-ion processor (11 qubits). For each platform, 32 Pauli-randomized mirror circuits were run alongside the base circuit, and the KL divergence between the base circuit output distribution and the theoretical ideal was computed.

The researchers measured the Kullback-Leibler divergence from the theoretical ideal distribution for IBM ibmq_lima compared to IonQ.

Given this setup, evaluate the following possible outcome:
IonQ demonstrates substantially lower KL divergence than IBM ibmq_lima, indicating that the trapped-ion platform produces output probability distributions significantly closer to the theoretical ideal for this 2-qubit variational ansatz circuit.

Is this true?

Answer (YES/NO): NO